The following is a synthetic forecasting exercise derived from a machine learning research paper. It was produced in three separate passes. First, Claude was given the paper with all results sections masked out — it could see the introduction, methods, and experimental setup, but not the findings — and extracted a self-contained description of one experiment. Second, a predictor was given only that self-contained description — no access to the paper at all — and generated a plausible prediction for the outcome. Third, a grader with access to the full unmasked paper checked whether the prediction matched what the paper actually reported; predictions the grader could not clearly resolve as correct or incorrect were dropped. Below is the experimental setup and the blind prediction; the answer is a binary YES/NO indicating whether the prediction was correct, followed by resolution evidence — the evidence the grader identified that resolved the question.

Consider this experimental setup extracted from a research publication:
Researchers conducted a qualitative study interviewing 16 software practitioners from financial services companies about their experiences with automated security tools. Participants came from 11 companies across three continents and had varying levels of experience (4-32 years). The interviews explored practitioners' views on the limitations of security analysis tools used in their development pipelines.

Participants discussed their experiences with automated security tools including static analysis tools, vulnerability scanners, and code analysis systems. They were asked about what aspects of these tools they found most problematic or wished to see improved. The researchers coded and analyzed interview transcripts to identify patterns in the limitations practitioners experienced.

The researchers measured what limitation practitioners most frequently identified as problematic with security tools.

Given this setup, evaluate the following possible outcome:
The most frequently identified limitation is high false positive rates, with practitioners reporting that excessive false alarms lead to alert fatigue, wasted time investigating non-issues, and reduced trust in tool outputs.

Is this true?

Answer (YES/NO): YES